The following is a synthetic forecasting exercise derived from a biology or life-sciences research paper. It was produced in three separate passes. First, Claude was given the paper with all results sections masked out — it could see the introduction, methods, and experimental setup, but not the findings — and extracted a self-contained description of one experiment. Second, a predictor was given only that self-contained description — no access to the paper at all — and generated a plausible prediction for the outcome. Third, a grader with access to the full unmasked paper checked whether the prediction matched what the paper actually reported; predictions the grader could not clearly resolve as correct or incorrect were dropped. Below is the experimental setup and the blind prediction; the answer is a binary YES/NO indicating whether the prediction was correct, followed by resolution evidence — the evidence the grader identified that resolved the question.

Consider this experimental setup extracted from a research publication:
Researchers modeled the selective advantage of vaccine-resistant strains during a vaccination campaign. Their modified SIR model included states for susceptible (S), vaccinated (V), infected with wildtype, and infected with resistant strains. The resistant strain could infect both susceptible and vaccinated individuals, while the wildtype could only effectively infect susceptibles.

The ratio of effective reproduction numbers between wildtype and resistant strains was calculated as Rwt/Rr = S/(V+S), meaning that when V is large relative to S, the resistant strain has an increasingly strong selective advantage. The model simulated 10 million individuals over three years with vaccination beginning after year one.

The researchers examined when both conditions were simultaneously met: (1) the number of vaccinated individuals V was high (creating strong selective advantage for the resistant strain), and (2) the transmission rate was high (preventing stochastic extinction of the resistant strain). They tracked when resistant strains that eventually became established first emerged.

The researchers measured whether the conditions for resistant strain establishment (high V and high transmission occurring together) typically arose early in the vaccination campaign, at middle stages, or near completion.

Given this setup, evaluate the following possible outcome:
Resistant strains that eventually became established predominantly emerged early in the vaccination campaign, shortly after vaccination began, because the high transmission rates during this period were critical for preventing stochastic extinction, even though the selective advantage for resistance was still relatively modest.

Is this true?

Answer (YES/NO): NO